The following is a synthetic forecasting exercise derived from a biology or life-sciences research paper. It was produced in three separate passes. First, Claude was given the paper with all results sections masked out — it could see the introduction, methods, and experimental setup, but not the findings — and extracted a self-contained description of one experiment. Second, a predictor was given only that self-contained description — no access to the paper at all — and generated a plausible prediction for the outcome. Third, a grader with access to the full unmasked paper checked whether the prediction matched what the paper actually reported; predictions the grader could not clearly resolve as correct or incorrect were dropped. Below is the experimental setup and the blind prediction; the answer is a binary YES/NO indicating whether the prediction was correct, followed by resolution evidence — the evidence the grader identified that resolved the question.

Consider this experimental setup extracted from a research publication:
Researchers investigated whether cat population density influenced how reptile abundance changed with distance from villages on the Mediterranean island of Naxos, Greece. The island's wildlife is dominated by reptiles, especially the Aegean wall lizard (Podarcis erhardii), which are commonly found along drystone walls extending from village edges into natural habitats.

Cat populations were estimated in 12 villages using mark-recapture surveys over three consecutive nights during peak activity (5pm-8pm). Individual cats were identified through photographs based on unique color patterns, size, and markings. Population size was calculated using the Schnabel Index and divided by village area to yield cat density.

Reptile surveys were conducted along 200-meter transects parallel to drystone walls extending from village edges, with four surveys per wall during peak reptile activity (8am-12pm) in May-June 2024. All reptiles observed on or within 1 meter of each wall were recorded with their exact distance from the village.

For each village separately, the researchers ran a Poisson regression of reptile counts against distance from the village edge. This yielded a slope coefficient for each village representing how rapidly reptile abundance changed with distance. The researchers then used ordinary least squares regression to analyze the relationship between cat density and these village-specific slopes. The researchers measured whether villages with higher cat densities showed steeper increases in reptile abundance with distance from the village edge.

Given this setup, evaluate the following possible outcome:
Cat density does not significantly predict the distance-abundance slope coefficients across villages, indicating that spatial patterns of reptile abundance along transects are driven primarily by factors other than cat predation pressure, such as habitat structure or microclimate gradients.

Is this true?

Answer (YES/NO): YES